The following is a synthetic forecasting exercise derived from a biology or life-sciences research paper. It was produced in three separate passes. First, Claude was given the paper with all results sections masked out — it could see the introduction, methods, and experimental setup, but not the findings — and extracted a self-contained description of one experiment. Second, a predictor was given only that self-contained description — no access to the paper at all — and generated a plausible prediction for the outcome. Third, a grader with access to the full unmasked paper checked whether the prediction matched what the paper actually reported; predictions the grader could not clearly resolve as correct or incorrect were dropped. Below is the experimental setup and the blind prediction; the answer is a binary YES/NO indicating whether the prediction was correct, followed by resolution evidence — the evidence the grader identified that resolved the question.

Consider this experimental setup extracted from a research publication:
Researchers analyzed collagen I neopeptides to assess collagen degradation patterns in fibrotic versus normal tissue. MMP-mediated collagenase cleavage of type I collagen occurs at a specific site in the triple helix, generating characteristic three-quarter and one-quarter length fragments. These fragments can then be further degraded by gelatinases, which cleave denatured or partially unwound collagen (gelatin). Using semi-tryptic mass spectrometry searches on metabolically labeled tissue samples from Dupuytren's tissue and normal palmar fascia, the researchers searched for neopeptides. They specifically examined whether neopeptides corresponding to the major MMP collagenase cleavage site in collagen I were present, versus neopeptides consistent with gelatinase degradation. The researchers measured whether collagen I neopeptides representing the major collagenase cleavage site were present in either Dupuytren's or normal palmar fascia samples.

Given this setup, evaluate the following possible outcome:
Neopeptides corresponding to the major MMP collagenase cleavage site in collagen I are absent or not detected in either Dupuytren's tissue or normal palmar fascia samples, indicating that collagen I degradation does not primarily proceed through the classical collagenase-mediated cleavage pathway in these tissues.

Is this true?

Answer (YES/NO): YES